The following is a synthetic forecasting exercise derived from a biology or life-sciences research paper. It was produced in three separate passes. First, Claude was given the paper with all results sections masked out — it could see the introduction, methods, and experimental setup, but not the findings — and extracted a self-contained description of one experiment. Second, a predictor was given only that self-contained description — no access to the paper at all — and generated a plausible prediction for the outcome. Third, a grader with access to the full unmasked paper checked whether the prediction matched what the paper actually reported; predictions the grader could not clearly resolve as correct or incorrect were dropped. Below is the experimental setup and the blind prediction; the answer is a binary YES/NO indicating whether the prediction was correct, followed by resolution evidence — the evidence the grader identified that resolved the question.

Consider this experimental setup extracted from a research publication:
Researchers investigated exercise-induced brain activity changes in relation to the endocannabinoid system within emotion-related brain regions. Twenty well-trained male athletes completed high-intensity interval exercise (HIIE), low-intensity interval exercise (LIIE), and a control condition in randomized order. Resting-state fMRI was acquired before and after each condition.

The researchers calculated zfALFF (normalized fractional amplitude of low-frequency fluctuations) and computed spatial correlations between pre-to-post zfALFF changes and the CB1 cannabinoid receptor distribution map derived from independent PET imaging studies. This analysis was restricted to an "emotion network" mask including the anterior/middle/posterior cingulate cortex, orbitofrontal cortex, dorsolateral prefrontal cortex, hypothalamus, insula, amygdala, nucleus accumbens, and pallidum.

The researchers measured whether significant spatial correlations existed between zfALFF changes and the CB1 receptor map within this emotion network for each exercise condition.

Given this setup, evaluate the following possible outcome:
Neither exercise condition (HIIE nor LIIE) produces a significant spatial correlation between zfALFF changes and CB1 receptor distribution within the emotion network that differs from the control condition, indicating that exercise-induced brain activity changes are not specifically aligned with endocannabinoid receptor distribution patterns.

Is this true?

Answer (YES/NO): NO